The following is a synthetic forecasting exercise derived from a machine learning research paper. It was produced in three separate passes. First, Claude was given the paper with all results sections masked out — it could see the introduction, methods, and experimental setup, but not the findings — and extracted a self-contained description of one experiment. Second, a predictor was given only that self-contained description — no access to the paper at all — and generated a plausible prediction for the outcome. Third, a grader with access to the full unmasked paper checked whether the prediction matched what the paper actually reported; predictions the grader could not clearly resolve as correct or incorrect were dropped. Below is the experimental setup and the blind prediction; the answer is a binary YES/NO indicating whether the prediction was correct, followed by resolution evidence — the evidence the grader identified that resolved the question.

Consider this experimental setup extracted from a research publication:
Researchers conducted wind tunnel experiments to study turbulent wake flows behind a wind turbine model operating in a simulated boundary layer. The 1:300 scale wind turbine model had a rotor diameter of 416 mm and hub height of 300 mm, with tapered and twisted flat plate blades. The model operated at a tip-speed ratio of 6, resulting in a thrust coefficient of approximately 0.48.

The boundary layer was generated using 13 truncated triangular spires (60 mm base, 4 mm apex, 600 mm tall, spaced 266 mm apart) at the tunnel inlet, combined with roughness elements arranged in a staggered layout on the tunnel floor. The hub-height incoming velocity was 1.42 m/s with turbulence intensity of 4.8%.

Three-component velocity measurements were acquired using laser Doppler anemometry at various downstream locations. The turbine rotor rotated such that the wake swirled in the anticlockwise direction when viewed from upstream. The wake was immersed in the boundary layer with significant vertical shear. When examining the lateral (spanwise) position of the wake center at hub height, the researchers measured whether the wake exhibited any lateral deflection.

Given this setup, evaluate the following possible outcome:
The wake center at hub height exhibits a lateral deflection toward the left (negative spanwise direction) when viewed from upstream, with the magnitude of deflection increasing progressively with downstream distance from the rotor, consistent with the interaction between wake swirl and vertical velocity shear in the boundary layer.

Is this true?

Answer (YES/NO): NO